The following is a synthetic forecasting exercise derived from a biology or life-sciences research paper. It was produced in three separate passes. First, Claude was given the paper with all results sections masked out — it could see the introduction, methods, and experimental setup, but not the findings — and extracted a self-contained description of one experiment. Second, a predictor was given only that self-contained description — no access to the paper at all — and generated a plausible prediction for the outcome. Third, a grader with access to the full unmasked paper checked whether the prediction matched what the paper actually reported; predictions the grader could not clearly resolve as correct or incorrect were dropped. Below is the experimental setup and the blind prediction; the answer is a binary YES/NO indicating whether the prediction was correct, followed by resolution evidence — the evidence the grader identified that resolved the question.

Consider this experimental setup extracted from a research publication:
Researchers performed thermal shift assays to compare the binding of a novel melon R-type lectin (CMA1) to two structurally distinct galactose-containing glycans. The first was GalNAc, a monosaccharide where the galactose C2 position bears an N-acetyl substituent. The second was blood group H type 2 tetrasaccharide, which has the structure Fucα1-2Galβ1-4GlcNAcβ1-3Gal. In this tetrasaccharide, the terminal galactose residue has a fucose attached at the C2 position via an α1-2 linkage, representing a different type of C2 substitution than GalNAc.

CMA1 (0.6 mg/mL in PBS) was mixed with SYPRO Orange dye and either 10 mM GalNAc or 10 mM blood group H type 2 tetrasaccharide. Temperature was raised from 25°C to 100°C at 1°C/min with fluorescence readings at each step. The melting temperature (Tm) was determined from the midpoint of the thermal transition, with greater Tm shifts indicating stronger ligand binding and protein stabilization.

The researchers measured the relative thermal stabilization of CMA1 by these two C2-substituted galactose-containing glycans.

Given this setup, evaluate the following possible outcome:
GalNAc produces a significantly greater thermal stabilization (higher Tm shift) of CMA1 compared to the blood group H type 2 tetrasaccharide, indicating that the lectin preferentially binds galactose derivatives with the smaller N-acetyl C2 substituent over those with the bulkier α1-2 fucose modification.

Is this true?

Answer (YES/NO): NO